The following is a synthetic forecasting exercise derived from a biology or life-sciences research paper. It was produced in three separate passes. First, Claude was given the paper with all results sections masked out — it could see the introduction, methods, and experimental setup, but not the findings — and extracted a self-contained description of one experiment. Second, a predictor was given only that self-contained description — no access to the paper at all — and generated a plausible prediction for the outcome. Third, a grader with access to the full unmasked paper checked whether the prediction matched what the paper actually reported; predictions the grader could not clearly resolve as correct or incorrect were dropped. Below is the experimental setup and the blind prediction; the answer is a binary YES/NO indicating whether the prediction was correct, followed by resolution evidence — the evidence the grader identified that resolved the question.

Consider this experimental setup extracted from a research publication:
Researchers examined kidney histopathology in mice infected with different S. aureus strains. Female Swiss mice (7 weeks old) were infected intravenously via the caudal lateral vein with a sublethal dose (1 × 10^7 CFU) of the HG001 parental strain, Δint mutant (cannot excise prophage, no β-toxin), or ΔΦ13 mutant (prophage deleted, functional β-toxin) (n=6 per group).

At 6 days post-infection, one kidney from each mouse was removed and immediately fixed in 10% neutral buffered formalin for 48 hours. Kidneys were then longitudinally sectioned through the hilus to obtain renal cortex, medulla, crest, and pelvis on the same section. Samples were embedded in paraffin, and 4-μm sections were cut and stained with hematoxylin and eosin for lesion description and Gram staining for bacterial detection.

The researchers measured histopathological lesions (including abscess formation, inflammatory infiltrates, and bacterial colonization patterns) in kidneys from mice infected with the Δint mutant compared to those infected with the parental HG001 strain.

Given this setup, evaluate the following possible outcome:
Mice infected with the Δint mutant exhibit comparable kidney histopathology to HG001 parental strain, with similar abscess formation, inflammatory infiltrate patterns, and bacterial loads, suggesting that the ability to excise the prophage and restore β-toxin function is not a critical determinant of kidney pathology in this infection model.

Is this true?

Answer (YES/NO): NO